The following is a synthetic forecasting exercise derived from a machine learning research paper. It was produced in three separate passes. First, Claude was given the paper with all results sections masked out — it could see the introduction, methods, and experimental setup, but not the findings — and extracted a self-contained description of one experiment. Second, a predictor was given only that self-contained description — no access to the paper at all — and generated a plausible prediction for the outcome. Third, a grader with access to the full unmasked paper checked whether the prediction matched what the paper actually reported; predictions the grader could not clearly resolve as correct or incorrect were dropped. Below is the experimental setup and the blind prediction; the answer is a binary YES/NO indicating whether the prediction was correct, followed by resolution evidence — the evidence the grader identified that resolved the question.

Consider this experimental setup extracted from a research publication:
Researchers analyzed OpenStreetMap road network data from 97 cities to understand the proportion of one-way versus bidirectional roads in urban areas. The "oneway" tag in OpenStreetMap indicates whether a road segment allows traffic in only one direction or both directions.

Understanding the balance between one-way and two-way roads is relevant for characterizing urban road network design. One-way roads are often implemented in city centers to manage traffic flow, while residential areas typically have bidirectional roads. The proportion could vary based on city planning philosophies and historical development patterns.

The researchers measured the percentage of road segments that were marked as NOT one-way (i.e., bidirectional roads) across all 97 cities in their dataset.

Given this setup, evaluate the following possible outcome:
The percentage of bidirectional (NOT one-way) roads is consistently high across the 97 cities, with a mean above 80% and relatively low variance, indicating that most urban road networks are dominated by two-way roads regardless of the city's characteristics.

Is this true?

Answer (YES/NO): NO